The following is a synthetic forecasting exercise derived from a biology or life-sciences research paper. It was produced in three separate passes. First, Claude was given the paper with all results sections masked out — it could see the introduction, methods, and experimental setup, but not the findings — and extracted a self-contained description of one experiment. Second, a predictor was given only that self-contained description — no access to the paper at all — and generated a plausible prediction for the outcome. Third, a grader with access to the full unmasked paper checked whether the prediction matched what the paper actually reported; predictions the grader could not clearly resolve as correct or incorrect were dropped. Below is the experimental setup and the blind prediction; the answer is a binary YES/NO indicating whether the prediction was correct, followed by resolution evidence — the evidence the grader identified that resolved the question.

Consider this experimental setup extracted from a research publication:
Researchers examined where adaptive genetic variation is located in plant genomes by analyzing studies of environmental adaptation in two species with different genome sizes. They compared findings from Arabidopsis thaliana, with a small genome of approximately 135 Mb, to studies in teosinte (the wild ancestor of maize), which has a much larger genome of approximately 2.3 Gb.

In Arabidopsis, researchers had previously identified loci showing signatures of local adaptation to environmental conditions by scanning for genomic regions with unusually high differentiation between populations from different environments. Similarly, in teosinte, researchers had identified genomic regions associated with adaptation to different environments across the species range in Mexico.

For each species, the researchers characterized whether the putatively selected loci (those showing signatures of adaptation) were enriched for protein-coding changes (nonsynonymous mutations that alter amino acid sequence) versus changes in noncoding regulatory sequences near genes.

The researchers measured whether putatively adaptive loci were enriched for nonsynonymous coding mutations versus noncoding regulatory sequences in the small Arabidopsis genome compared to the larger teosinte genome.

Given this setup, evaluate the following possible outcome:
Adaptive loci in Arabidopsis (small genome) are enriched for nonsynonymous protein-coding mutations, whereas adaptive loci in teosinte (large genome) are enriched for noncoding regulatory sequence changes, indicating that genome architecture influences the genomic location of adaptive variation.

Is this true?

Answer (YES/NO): YES